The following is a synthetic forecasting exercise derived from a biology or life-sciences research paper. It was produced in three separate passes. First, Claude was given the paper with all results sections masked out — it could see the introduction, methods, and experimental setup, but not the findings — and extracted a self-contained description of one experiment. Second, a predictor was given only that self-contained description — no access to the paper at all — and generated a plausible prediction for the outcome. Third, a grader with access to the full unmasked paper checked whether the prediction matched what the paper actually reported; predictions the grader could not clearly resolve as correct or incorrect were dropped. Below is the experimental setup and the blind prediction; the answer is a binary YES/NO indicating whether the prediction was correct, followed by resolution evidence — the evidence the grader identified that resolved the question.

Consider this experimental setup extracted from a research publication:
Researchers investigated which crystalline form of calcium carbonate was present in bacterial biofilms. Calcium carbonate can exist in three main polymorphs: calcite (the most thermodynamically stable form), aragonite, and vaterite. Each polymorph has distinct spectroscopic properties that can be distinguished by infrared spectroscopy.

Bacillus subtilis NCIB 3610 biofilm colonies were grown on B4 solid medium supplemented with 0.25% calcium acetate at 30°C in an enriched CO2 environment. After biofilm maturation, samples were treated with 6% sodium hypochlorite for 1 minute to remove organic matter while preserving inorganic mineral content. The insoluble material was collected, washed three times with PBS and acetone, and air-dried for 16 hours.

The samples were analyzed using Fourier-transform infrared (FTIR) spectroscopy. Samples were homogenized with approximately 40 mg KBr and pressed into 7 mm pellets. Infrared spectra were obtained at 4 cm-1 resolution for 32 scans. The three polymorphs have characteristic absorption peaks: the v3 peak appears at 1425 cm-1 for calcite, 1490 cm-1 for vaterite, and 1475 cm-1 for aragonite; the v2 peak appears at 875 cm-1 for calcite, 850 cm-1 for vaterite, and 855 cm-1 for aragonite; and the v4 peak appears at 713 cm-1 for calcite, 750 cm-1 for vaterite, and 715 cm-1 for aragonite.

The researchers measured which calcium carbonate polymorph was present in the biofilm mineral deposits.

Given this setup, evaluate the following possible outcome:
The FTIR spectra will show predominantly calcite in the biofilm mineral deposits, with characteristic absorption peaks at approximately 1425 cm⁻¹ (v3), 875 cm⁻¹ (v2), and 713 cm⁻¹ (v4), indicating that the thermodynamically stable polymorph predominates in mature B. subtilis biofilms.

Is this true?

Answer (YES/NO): YES